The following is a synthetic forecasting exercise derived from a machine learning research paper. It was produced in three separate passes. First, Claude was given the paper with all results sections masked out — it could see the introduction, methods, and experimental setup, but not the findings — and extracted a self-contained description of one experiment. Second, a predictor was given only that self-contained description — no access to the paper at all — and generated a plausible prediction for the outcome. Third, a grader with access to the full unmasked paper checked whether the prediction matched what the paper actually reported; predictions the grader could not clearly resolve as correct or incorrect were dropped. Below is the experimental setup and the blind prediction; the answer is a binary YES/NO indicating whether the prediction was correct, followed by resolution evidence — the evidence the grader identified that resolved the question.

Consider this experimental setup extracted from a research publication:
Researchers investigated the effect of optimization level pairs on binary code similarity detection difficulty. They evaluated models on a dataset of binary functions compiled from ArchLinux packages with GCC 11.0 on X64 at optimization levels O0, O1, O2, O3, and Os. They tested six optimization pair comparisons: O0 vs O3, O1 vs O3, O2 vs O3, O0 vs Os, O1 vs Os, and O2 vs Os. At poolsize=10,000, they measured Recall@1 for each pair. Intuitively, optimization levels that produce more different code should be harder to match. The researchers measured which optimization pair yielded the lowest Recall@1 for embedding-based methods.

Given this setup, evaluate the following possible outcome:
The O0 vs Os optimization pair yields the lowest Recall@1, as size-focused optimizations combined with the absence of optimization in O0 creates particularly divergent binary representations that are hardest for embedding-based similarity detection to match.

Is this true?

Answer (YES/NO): NO